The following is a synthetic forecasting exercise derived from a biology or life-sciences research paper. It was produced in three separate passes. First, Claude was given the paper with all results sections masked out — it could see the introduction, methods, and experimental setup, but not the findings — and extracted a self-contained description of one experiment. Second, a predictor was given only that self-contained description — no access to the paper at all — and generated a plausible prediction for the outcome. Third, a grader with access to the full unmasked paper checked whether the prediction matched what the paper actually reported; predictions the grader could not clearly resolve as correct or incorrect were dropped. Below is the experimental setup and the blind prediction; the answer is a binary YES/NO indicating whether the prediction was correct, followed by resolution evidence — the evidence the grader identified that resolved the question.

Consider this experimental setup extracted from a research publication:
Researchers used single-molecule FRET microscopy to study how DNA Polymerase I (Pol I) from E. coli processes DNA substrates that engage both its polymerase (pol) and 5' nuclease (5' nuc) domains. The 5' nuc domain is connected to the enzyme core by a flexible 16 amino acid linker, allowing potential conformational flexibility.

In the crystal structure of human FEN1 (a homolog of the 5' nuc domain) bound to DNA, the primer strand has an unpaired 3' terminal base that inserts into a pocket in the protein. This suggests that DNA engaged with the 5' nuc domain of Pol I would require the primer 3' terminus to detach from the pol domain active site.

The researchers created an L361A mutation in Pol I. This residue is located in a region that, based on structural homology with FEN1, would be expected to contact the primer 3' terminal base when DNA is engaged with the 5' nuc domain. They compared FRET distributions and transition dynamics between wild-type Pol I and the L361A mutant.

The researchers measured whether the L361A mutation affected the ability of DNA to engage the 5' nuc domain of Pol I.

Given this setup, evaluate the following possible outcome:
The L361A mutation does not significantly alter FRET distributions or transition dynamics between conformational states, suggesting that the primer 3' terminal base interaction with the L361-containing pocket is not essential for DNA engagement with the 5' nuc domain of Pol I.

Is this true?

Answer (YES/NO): YES